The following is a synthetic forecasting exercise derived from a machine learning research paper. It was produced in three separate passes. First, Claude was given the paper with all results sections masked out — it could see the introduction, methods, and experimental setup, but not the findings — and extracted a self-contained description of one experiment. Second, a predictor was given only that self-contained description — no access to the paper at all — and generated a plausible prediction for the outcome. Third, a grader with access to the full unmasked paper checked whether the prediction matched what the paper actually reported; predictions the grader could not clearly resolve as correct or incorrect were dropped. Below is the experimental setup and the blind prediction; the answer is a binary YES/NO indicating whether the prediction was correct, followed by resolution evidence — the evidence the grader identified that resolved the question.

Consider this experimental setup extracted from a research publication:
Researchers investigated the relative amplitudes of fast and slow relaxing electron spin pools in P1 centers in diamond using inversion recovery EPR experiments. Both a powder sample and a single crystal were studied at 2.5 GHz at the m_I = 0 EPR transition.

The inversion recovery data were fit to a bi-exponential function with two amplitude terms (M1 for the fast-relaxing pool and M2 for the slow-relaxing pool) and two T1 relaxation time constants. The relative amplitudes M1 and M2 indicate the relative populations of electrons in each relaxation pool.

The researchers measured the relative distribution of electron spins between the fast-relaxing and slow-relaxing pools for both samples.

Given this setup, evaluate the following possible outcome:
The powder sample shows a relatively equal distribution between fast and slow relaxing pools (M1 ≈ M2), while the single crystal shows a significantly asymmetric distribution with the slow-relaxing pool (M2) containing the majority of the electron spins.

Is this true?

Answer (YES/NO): NO